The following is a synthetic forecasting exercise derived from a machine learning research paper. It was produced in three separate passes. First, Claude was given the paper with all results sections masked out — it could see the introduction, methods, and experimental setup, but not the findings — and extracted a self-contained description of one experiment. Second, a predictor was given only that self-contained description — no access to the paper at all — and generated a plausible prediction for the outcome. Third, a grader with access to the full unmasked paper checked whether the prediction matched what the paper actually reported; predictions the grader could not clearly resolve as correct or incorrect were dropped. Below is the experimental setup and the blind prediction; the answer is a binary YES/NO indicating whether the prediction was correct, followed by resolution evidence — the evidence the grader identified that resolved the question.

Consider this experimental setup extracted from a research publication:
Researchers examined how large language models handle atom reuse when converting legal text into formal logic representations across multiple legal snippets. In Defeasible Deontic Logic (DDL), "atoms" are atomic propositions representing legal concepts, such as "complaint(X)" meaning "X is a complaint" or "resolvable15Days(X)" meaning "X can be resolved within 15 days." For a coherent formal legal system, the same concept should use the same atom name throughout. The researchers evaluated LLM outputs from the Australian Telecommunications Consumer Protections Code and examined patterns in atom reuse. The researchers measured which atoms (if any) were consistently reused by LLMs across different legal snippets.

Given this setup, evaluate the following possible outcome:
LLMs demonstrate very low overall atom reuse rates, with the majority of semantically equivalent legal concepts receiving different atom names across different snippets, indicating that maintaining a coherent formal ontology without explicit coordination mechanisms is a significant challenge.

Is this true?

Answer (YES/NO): YES